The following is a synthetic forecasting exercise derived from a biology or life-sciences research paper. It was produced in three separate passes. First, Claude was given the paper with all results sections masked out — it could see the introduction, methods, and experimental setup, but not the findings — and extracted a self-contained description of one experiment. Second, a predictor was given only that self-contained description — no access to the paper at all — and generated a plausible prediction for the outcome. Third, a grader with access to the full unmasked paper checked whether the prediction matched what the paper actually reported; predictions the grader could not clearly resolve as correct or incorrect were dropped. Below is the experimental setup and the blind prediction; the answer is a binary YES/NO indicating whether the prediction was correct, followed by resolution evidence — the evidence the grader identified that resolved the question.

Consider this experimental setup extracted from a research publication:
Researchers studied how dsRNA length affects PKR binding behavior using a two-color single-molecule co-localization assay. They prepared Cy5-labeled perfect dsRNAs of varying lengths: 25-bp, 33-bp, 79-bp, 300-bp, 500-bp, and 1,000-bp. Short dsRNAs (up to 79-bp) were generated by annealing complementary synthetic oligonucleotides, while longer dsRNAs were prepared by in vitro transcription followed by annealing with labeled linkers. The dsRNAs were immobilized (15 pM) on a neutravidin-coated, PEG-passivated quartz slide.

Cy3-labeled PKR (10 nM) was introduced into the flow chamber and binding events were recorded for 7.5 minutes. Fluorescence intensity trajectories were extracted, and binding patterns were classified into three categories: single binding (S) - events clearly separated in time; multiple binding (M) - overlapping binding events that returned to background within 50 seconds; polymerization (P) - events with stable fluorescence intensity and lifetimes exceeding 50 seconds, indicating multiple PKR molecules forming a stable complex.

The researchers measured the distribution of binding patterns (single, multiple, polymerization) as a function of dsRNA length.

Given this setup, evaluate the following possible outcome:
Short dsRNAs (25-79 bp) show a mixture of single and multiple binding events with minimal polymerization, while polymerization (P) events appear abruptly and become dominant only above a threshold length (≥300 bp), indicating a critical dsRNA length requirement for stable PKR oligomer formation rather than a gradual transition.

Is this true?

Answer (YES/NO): NO